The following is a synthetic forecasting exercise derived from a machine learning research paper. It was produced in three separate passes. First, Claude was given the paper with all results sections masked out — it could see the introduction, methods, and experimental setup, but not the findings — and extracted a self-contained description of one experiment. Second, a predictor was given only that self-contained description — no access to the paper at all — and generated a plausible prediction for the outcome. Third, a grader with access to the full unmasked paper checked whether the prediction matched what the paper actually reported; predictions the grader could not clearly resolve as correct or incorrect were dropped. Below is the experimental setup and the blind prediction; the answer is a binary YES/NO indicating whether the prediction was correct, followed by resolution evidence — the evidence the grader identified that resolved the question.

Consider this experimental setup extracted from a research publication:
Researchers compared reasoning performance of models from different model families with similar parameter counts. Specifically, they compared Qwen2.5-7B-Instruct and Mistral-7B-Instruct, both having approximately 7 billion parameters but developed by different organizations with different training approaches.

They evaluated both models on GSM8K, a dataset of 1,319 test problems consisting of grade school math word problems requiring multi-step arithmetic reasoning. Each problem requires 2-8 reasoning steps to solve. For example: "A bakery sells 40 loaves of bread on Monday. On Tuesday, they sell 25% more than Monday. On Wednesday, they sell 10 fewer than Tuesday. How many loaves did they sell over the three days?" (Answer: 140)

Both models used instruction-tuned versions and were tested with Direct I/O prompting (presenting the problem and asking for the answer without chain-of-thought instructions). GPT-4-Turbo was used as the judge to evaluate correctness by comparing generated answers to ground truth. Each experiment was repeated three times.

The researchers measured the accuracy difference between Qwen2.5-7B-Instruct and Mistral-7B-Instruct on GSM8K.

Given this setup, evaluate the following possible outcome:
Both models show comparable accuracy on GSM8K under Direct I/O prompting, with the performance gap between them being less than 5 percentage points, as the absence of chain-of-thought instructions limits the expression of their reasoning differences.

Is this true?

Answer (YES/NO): NO